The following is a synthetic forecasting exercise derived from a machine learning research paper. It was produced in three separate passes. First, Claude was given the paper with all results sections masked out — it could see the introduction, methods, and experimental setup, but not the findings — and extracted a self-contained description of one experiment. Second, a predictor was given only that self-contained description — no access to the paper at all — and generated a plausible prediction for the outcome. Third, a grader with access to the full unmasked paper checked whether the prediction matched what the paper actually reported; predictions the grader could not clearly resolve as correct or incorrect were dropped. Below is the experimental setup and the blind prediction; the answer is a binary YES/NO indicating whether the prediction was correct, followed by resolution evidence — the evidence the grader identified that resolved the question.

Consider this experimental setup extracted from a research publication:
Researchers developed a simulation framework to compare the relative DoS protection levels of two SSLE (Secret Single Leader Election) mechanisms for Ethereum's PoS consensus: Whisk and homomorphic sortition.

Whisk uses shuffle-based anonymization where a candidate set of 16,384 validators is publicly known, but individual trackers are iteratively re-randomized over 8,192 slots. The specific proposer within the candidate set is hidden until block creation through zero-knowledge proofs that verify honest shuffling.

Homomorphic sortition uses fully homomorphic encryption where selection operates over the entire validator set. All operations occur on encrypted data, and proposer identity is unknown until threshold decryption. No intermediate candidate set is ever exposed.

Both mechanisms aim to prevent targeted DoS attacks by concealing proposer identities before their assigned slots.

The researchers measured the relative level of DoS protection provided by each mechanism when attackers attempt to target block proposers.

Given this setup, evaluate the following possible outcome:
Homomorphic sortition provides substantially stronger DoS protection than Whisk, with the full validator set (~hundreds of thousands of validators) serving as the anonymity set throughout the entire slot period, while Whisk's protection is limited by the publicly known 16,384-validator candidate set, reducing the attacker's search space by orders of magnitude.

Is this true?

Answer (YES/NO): NO